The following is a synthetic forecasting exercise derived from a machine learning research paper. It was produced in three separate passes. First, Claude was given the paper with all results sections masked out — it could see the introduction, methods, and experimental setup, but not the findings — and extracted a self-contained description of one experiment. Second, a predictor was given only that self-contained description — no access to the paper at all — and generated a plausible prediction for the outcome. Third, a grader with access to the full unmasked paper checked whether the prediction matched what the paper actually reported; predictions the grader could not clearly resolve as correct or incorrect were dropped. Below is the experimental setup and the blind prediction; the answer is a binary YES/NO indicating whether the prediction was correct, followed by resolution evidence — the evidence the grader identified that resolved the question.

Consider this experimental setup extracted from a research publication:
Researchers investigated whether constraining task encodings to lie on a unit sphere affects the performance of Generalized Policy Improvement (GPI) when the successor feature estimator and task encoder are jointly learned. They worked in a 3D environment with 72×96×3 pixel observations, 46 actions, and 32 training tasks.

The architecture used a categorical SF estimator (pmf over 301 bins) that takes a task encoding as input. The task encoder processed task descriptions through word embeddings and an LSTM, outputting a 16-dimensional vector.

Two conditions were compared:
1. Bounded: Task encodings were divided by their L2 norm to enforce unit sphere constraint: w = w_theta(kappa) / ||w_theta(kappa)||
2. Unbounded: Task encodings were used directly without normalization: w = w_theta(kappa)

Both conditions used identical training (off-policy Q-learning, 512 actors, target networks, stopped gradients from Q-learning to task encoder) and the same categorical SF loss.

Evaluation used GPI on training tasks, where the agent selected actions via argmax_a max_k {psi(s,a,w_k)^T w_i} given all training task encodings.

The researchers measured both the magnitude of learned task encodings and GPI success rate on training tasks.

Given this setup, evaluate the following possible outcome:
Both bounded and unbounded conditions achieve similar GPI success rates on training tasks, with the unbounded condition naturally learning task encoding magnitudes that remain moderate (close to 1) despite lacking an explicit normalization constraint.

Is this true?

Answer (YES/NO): NO